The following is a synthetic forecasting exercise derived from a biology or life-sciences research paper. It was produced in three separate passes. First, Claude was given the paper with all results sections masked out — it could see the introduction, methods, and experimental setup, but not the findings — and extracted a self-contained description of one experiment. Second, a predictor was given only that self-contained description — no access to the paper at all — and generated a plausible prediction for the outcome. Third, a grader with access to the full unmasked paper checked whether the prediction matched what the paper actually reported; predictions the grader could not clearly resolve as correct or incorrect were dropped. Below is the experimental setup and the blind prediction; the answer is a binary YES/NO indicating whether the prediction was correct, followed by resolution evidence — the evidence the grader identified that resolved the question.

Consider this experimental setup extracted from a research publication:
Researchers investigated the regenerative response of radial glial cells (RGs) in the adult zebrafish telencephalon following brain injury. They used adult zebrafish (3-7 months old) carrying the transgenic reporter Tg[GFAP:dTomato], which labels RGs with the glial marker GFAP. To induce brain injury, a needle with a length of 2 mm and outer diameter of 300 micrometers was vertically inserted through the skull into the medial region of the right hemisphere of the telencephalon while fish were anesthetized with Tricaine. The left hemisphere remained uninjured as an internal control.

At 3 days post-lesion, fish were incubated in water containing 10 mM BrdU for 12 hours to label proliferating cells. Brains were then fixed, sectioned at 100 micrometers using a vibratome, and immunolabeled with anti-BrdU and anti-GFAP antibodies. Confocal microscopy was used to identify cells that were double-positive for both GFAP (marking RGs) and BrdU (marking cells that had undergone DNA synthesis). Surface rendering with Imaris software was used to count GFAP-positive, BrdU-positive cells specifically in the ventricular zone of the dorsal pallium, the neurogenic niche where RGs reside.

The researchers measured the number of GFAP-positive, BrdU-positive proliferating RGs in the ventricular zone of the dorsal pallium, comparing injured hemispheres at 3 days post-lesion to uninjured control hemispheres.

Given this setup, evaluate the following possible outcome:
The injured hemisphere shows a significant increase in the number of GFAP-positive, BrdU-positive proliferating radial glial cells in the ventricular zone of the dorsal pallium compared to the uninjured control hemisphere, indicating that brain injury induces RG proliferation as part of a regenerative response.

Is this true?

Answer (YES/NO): YES